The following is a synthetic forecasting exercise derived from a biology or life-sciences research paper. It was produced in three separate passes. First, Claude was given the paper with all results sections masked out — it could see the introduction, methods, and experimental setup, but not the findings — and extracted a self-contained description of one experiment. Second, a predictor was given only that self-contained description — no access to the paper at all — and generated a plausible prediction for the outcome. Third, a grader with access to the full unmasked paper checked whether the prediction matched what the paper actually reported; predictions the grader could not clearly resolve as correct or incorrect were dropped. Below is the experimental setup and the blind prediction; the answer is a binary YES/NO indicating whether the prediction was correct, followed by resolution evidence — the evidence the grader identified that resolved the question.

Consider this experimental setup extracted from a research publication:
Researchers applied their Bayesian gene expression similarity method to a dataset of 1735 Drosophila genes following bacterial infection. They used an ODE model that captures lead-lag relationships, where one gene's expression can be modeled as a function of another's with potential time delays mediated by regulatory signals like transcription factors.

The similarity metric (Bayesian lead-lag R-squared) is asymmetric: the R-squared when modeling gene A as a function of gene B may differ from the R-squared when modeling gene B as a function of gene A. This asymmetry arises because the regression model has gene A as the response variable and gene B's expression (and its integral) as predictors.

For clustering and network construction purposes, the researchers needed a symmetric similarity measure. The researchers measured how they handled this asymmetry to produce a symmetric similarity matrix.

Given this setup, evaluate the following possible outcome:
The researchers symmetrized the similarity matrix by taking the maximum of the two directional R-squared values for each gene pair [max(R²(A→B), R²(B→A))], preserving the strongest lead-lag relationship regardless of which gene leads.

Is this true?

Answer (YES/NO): YES